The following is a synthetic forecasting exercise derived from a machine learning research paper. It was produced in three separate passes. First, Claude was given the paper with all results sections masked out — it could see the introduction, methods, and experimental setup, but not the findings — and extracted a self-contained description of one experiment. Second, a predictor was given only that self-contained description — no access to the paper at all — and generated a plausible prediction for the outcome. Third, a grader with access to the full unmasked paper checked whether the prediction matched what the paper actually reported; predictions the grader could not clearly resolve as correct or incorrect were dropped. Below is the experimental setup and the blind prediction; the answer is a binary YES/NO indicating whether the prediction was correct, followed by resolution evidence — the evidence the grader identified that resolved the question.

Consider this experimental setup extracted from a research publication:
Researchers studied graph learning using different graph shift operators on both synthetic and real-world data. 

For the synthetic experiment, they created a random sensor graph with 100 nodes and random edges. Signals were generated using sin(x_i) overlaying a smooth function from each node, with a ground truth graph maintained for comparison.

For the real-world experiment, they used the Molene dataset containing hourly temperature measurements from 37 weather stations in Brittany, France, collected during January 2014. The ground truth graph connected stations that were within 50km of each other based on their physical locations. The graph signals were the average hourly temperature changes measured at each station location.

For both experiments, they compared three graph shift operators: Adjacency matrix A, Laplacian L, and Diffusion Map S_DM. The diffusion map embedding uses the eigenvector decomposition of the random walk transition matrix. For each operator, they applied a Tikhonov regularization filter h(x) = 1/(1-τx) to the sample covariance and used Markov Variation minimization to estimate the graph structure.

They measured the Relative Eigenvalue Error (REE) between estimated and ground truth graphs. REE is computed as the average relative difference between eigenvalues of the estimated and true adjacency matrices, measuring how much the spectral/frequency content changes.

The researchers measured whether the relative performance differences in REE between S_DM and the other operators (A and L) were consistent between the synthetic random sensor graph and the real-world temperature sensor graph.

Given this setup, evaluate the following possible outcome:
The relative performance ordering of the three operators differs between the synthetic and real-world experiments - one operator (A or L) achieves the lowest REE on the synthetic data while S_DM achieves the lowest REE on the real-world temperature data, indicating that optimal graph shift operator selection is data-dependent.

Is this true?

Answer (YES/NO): NO